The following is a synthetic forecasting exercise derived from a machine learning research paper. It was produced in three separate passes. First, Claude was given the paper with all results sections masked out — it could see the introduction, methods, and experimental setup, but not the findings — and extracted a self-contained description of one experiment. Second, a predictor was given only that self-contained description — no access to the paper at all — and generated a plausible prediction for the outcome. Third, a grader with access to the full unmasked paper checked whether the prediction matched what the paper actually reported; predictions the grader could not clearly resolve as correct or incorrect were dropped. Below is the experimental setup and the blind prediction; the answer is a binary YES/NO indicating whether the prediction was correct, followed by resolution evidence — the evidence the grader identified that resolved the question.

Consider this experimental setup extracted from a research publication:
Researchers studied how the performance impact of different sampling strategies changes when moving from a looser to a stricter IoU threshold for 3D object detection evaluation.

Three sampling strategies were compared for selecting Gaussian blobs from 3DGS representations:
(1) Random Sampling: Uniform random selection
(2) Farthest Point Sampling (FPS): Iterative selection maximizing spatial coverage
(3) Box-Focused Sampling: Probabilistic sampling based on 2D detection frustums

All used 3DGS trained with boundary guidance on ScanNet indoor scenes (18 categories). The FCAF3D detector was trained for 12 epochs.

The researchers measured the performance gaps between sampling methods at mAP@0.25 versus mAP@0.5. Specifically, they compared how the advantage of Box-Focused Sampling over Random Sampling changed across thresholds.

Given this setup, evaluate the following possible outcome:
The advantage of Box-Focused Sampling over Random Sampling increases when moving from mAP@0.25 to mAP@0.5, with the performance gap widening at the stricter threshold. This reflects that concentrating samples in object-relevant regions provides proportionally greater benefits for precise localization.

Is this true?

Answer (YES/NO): NO